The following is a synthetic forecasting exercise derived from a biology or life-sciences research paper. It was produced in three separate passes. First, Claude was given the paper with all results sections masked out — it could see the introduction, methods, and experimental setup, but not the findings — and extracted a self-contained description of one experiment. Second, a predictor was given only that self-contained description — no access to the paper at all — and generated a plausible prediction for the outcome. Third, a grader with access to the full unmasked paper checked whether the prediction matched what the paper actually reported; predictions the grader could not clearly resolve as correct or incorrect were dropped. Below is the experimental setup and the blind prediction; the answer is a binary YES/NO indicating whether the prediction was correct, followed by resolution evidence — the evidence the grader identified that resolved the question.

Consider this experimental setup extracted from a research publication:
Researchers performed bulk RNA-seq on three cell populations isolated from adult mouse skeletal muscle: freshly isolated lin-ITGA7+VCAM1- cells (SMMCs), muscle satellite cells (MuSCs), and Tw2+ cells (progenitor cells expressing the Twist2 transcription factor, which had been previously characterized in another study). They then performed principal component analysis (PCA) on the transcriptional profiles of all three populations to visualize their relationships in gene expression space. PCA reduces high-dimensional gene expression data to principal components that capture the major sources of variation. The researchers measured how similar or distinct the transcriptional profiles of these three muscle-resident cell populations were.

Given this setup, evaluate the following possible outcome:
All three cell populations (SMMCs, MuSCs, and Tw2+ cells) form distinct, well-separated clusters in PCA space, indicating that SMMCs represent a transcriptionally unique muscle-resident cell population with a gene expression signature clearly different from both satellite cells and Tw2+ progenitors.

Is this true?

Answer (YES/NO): YES